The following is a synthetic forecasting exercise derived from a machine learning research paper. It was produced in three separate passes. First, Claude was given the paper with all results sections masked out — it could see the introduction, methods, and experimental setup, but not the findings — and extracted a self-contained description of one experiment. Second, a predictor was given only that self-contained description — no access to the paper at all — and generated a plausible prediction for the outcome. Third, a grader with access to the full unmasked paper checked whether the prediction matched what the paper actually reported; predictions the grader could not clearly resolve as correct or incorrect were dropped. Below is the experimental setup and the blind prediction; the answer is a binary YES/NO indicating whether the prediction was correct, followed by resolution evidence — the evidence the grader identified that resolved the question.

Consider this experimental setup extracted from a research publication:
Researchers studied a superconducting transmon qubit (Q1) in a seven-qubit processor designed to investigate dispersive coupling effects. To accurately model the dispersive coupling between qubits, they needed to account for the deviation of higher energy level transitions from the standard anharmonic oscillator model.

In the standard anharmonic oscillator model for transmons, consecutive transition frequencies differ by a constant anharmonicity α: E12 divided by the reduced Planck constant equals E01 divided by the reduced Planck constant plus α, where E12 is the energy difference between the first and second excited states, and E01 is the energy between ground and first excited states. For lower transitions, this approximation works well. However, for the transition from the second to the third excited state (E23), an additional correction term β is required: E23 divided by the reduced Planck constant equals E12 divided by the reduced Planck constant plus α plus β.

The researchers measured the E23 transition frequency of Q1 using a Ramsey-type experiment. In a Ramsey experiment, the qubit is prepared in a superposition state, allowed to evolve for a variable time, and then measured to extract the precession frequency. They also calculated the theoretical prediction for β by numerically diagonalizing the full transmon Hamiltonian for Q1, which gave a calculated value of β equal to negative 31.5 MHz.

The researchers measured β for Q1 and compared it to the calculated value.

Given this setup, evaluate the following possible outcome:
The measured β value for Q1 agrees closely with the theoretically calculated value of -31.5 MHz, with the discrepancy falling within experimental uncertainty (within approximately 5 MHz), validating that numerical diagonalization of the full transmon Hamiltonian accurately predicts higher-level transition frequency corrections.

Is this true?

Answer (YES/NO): NO